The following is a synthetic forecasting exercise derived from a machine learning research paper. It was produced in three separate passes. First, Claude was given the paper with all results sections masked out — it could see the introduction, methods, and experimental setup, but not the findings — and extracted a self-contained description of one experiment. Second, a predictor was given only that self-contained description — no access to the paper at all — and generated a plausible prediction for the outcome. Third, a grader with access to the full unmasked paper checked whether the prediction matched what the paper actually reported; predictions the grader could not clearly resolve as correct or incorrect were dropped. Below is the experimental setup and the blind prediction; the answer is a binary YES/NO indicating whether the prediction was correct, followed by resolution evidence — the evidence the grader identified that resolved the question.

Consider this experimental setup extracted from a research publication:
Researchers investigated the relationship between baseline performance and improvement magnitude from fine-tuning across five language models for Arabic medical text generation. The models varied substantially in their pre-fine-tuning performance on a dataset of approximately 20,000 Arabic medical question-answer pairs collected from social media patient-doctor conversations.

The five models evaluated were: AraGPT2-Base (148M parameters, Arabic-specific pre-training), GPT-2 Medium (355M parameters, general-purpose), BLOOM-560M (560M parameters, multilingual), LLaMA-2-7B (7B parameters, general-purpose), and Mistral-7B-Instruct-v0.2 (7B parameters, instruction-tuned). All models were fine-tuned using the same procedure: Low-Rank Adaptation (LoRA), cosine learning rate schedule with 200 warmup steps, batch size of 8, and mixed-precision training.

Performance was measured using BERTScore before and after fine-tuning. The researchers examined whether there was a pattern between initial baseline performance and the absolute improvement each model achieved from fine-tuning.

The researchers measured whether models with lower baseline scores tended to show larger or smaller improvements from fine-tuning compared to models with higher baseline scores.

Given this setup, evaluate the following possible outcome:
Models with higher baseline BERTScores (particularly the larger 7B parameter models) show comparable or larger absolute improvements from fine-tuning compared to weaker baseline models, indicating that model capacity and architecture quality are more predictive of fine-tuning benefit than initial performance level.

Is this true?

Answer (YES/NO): NO